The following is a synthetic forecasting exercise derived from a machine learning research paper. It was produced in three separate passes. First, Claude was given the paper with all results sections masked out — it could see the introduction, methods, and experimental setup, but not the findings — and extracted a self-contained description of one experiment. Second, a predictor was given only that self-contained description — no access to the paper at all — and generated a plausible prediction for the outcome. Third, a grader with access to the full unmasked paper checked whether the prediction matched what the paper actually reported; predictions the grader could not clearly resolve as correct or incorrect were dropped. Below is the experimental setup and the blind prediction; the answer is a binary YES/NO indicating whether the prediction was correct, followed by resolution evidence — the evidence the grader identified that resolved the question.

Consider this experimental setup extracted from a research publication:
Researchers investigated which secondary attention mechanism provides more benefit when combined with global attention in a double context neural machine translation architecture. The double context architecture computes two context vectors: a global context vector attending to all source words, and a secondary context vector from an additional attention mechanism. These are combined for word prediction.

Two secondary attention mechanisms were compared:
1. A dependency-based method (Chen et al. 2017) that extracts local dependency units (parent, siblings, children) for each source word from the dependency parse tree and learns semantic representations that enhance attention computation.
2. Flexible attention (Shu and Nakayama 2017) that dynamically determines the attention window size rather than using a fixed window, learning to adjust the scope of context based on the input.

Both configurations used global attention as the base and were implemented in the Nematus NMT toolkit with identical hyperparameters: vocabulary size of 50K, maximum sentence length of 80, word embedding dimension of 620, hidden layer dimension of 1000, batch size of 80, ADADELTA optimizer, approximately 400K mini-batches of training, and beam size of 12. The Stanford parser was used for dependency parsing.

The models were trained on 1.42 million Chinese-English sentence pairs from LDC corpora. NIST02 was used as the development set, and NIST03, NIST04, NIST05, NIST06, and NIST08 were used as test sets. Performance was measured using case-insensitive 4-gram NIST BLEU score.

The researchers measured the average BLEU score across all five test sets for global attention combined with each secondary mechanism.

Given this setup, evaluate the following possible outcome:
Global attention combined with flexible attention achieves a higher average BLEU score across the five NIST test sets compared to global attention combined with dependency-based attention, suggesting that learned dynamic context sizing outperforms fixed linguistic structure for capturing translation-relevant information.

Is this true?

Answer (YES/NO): NO